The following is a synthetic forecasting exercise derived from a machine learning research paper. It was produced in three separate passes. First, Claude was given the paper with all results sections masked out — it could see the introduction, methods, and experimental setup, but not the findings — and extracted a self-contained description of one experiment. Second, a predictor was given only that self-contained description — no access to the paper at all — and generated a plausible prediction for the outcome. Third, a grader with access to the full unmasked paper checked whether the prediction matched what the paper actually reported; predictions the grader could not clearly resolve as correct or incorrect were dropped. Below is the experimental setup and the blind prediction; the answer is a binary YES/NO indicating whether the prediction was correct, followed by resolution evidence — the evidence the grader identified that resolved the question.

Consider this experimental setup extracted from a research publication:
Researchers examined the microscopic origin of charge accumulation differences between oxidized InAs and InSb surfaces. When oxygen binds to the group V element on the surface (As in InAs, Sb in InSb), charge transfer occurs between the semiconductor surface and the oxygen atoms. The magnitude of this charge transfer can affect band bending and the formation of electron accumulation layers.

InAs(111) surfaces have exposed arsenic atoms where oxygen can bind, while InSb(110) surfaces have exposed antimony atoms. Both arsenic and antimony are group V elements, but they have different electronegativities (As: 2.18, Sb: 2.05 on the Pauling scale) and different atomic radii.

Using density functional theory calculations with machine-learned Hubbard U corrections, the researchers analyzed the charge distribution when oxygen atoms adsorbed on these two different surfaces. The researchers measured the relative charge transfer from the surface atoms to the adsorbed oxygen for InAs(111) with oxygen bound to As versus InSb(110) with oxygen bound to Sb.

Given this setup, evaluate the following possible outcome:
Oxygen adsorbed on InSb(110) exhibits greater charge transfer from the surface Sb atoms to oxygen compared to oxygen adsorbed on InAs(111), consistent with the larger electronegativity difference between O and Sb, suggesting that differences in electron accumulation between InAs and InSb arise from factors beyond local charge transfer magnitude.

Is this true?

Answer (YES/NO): NO